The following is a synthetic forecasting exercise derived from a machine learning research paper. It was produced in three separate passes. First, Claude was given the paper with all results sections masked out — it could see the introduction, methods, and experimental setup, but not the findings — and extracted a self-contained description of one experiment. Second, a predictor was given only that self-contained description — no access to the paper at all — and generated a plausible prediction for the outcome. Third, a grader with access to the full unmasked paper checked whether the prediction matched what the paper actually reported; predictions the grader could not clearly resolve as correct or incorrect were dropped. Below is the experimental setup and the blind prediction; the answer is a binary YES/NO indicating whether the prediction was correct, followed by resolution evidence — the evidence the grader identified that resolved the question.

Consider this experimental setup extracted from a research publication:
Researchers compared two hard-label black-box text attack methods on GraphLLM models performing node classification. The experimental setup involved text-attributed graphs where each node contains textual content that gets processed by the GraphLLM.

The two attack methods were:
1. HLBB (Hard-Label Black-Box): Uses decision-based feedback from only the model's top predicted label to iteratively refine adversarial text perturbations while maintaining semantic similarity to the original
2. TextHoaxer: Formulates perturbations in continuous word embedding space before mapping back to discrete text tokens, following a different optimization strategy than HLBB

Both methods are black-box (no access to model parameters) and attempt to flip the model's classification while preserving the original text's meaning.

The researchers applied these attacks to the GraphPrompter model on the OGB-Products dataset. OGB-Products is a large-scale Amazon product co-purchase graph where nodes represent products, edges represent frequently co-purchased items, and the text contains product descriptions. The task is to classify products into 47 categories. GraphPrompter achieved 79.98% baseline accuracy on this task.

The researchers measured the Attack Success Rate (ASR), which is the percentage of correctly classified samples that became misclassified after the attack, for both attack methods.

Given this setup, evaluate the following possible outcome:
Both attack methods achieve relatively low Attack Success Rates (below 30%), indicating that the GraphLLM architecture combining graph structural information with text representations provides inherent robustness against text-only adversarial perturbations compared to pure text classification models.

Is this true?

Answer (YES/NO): NO